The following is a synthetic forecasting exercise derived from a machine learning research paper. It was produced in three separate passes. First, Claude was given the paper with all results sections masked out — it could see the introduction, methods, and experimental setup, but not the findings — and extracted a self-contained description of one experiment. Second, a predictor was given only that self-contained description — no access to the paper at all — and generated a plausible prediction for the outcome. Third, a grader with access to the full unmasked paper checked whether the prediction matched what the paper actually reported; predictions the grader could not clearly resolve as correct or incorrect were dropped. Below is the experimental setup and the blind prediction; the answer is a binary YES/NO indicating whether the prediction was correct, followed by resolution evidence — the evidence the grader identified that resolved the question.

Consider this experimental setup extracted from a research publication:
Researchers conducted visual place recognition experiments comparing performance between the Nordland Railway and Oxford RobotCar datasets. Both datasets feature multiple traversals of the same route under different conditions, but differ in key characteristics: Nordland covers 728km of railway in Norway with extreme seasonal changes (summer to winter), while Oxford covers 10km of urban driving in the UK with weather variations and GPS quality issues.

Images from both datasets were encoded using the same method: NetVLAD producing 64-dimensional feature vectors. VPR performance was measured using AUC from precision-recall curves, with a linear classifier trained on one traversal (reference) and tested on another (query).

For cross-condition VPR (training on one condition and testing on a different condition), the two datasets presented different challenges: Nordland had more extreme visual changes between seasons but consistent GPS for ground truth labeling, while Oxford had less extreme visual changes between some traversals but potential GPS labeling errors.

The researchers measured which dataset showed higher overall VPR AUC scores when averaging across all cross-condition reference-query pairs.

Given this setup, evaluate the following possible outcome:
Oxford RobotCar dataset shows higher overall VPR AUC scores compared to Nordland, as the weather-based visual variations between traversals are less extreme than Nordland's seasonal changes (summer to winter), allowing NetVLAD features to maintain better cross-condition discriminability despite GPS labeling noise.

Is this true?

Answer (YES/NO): NO